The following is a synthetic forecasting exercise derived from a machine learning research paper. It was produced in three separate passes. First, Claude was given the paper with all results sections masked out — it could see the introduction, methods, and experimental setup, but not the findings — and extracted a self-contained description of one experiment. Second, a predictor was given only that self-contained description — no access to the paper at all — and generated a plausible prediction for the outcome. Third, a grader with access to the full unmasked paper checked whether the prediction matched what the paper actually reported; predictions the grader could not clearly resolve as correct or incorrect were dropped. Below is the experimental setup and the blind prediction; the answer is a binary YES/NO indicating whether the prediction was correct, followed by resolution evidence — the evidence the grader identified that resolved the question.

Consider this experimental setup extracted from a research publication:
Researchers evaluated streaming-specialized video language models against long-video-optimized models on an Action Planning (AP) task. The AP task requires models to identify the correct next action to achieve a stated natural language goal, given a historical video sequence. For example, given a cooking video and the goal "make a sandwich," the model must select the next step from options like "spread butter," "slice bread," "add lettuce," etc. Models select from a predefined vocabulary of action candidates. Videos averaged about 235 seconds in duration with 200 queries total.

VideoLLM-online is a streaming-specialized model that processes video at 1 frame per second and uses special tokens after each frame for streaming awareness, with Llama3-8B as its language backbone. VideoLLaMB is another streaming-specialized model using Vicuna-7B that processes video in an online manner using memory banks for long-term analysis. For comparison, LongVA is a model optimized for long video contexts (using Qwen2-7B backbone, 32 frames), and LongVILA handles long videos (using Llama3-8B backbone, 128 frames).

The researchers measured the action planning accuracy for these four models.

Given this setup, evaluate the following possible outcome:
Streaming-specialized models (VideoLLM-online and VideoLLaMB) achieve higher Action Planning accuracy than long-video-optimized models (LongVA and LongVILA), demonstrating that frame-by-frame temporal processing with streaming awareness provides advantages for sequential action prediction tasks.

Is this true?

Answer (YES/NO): NO